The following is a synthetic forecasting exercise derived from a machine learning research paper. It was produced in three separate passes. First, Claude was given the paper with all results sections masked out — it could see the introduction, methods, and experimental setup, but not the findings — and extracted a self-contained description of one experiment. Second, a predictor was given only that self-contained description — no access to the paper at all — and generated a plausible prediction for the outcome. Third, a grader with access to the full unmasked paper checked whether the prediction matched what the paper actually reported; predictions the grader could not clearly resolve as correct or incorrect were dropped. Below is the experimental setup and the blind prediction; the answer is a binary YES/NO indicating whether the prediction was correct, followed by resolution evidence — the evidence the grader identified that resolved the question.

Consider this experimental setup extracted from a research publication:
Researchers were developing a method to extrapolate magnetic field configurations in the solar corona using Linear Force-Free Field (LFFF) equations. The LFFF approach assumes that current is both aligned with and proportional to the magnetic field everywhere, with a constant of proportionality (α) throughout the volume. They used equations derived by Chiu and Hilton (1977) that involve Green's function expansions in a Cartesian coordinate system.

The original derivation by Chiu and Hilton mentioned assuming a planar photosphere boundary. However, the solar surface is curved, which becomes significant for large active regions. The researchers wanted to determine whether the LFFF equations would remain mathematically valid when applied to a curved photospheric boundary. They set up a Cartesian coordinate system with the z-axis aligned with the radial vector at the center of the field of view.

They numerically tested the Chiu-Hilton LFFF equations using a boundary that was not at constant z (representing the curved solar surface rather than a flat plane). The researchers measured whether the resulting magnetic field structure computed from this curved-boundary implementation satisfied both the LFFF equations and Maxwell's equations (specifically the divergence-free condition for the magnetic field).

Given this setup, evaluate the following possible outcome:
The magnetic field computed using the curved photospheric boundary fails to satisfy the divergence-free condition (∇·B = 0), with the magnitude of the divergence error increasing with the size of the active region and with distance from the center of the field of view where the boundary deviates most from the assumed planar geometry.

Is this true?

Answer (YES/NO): NO